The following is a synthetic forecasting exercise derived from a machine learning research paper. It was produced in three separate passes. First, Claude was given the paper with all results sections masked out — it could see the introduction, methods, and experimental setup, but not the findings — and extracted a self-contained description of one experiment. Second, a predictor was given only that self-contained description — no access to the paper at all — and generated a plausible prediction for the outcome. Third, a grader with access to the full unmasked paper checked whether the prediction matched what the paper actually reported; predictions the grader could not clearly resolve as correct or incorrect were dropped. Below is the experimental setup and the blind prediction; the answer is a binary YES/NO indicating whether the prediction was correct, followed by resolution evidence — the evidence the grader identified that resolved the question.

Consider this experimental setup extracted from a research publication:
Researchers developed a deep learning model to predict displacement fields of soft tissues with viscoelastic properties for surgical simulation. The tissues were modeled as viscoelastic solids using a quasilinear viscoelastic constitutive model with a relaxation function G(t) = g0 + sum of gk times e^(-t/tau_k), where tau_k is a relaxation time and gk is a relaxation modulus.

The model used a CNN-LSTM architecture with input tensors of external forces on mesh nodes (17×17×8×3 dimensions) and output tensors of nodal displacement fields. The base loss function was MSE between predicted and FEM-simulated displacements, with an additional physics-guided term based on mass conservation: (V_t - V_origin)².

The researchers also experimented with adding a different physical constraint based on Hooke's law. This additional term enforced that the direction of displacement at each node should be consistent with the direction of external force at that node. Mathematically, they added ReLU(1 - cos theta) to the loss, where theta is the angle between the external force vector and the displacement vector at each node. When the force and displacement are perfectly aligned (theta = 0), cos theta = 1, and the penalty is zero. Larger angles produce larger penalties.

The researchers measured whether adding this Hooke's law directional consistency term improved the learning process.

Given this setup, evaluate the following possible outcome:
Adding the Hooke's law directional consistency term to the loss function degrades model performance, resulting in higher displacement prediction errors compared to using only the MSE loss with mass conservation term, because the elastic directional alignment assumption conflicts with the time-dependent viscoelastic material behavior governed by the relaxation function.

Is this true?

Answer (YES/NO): NO